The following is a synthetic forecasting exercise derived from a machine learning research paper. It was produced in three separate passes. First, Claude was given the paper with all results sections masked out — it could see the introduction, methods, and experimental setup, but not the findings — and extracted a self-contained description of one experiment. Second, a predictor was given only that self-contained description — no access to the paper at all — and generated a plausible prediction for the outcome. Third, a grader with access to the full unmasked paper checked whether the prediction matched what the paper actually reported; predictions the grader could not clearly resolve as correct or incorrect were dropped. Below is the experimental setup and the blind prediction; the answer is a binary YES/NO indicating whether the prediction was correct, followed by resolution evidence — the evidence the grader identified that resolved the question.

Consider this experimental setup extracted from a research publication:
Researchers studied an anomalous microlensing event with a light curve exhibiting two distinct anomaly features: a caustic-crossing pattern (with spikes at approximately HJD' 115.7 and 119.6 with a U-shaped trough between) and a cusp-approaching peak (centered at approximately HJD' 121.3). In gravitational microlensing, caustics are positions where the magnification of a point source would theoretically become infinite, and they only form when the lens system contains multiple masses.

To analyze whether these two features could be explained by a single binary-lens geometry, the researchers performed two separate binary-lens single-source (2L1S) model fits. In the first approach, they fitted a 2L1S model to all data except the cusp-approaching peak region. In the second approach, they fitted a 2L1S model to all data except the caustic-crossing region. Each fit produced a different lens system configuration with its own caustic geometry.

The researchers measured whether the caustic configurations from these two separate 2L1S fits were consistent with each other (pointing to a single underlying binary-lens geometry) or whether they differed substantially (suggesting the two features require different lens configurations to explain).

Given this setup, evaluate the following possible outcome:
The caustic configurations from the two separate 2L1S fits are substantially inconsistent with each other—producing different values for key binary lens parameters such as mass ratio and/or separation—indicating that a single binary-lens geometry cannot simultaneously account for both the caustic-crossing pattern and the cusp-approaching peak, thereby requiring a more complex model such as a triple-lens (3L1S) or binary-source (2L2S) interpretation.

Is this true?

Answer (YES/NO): YES